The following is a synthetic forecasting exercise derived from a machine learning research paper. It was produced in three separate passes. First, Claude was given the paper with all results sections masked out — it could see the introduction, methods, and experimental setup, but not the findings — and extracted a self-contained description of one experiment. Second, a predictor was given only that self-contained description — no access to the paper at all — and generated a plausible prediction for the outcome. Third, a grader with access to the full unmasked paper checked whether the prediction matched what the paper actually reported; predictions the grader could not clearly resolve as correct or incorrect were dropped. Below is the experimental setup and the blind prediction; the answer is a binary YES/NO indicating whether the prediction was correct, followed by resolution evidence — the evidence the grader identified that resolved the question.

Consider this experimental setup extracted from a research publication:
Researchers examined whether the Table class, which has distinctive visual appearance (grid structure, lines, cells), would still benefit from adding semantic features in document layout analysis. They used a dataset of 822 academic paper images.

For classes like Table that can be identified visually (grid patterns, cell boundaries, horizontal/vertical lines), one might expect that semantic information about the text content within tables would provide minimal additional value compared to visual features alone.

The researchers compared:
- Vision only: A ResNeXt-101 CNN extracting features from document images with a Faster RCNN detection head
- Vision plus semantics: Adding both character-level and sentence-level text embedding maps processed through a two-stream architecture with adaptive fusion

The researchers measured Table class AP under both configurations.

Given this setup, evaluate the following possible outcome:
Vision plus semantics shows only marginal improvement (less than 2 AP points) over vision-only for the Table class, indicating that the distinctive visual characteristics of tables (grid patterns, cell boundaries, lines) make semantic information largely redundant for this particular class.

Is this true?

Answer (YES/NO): NO